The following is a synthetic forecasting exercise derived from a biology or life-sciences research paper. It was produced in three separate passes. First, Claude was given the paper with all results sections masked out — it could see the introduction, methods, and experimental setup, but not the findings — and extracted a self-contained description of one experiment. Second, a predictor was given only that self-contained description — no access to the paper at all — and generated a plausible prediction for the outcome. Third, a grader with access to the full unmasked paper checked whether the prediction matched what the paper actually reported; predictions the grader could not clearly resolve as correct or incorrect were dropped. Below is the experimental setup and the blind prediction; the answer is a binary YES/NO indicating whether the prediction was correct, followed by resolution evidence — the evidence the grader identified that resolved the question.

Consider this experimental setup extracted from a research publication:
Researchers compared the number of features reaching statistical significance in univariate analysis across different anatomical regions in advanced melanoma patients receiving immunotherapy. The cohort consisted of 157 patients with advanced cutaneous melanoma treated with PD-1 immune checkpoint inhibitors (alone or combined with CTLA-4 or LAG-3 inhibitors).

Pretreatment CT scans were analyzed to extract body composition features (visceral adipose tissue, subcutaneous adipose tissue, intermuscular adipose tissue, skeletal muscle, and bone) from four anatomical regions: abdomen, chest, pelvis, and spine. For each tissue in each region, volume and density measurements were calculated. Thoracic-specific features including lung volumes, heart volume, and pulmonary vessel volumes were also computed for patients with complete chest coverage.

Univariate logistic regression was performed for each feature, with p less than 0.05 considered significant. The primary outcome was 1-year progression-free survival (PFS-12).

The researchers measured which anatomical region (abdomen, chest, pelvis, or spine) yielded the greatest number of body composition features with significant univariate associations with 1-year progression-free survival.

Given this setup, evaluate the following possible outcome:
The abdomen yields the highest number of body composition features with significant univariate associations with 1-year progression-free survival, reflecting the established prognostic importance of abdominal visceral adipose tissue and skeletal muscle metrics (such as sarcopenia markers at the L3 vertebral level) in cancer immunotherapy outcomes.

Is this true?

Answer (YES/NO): NO